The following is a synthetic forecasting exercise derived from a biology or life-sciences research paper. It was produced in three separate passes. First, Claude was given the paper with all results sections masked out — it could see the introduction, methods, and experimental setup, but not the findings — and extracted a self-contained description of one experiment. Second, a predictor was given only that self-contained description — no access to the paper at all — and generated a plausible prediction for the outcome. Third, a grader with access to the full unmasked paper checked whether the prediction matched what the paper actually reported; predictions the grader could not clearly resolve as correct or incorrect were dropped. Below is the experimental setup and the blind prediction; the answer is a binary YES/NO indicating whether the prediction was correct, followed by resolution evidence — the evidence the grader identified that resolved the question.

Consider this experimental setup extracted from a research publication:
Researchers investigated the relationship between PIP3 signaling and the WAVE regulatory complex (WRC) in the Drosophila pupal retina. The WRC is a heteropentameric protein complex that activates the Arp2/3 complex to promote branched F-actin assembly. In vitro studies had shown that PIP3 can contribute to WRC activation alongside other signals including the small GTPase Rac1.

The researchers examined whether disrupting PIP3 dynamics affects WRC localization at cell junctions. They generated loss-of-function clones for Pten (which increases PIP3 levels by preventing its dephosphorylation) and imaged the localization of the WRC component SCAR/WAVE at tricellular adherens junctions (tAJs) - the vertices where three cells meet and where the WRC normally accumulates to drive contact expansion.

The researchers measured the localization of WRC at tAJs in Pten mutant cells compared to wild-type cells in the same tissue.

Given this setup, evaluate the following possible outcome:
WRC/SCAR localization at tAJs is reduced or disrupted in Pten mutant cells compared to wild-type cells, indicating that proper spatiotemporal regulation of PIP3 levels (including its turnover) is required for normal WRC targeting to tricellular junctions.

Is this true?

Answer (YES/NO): YES